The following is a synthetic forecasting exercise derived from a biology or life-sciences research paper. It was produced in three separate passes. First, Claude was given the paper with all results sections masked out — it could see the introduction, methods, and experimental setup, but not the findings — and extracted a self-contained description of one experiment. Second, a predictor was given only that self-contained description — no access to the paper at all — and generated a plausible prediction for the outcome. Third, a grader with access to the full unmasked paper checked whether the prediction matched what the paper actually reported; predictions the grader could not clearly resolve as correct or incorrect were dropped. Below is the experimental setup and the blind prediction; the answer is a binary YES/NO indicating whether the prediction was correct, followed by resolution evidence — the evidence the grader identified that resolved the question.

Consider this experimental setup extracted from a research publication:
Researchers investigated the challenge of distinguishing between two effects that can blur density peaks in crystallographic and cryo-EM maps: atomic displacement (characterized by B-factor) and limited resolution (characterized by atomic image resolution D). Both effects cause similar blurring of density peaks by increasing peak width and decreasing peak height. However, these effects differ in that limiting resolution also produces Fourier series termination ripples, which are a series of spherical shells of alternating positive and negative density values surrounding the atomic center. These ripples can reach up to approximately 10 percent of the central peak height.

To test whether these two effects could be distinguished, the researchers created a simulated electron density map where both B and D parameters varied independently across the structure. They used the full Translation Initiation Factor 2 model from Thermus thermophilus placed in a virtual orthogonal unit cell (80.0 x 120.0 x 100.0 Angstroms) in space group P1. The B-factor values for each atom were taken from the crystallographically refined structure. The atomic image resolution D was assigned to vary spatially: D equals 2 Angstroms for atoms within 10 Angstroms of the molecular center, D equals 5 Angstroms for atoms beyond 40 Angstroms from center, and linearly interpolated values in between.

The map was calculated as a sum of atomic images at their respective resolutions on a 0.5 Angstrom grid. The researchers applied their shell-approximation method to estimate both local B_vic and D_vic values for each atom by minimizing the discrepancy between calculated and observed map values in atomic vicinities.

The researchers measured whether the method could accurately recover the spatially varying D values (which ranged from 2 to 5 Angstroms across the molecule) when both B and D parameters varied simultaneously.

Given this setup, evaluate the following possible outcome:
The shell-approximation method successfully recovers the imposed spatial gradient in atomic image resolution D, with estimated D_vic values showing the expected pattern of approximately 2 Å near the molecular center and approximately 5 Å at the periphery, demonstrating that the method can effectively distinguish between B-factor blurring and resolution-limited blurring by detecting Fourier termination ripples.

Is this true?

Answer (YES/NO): YES